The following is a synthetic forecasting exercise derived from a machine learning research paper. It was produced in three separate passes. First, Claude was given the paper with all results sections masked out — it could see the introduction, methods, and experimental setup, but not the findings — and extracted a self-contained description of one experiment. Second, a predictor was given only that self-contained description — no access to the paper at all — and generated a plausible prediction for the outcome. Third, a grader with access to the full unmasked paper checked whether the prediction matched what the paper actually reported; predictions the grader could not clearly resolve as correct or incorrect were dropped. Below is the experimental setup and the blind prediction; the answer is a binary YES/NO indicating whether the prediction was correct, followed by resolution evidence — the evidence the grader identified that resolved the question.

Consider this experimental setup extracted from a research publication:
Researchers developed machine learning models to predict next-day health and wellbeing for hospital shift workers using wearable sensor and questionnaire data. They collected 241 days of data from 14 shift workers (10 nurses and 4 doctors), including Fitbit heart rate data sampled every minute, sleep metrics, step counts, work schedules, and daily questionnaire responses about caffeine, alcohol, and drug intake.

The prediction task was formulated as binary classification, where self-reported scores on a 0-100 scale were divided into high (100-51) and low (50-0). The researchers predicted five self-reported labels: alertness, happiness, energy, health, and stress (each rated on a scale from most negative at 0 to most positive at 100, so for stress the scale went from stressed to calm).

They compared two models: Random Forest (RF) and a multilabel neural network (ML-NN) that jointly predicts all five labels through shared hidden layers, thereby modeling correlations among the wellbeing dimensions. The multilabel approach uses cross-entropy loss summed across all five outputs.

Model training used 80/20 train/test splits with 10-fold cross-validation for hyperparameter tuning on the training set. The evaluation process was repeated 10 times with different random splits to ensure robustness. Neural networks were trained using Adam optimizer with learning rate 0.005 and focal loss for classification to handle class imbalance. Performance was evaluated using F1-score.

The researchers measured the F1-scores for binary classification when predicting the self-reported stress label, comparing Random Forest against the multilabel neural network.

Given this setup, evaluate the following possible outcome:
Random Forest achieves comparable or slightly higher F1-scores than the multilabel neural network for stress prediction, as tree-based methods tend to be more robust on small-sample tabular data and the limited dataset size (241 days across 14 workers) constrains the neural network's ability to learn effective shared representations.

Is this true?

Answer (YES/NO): NO